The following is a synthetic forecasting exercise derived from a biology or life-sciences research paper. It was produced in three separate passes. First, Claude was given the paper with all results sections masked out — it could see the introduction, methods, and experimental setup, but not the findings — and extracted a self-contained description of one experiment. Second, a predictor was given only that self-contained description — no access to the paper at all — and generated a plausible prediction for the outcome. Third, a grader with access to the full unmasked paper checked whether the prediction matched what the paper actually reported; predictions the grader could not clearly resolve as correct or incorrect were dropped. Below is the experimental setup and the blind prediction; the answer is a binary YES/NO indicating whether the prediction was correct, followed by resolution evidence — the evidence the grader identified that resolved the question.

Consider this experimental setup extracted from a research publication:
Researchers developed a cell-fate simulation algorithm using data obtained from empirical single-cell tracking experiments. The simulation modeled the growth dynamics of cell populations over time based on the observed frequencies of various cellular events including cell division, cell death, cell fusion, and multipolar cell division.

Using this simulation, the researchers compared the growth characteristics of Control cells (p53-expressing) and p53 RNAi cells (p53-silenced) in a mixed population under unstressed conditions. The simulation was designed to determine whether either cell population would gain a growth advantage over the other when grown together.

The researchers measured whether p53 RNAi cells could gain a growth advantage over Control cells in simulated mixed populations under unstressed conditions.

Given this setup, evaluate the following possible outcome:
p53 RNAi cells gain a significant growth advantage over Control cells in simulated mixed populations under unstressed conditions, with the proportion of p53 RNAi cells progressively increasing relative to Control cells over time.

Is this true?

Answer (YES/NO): NO